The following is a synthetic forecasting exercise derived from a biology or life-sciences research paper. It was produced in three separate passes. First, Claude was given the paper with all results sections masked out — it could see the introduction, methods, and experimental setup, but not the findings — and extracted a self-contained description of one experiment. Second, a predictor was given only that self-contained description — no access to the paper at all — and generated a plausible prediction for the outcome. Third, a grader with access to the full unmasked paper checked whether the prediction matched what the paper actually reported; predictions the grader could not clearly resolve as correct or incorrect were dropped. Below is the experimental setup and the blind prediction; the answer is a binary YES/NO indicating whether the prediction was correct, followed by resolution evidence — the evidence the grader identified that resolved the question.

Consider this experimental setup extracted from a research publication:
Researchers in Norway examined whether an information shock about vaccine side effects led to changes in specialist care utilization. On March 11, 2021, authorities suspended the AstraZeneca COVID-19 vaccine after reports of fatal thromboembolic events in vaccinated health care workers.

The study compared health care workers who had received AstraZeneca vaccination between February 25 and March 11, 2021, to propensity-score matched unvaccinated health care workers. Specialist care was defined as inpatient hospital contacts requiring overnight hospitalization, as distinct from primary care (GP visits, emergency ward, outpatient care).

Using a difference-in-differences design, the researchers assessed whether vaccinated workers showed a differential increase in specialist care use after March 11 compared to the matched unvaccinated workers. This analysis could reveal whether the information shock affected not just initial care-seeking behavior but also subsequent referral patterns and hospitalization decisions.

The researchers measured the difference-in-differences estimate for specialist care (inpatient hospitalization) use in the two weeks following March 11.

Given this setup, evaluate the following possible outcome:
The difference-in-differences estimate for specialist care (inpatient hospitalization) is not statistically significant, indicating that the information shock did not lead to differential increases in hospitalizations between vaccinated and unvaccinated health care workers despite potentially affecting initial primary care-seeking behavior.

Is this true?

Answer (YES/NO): NO